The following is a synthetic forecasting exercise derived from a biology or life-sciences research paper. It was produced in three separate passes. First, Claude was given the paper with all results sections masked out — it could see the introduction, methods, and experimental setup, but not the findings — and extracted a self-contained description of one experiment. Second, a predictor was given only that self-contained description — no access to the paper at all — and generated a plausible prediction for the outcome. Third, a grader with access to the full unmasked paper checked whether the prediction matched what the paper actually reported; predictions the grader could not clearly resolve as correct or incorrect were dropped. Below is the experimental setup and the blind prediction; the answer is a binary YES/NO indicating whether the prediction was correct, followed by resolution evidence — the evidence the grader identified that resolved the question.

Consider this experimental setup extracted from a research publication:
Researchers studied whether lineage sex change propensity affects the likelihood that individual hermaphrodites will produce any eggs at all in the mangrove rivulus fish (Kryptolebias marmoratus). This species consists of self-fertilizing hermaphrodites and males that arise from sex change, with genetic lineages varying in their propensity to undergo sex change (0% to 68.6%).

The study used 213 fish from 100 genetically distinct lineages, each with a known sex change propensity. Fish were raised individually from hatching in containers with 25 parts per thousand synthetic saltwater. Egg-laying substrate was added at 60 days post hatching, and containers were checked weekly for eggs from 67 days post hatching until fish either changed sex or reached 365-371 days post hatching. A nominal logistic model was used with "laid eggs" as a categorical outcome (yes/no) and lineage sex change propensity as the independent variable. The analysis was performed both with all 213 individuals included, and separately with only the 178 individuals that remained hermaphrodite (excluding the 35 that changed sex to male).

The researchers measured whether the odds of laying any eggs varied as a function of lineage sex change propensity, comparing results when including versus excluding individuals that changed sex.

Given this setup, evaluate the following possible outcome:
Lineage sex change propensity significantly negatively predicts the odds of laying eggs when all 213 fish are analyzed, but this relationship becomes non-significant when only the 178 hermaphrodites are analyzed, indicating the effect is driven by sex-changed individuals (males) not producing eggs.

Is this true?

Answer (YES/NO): YES